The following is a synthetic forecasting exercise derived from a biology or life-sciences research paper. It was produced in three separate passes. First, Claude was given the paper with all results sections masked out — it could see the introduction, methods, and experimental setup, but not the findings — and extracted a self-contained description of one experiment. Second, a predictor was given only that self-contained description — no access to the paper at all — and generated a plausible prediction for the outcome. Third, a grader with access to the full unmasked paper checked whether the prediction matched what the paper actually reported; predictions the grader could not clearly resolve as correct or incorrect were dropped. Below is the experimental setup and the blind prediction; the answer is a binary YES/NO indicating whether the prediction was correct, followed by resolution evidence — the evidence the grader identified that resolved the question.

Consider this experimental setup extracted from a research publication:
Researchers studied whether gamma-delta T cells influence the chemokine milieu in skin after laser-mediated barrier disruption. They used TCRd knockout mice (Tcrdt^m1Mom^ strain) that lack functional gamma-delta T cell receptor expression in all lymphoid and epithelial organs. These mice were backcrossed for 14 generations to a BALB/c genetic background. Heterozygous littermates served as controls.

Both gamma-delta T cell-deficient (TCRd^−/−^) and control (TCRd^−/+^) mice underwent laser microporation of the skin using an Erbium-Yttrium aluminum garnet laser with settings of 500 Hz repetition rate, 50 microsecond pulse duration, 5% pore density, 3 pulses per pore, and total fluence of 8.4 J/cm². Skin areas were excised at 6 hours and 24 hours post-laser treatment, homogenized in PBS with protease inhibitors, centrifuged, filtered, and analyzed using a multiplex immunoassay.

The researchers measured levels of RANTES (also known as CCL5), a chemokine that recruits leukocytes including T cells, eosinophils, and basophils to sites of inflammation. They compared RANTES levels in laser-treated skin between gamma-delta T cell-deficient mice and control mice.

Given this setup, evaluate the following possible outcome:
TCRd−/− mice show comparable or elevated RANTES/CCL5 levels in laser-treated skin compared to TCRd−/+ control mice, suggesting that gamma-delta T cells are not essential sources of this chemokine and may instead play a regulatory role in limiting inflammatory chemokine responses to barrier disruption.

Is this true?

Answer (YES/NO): YES